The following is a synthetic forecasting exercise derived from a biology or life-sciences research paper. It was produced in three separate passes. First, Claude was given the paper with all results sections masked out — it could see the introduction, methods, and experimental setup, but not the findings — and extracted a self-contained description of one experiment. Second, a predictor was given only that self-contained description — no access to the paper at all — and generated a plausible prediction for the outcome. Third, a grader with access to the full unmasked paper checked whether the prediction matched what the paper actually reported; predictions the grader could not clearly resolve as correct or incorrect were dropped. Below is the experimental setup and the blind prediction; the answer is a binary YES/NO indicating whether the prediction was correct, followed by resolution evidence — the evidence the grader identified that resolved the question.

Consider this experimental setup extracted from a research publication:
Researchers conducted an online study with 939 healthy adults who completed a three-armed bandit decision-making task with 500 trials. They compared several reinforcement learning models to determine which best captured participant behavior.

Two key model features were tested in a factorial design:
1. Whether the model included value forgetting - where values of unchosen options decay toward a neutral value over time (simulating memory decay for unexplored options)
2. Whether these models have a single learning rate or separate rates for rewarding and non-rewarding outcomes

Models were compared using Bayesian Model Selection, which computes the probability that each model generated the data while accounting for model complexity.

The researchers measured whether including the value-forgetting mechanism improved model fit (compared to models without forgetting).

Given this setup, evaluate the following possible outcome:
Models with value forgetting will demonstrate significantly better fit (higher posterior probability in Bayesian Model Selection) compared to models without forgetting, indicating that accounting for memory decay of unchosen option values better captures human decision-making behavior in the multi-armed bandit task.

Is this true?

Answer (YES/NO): YES